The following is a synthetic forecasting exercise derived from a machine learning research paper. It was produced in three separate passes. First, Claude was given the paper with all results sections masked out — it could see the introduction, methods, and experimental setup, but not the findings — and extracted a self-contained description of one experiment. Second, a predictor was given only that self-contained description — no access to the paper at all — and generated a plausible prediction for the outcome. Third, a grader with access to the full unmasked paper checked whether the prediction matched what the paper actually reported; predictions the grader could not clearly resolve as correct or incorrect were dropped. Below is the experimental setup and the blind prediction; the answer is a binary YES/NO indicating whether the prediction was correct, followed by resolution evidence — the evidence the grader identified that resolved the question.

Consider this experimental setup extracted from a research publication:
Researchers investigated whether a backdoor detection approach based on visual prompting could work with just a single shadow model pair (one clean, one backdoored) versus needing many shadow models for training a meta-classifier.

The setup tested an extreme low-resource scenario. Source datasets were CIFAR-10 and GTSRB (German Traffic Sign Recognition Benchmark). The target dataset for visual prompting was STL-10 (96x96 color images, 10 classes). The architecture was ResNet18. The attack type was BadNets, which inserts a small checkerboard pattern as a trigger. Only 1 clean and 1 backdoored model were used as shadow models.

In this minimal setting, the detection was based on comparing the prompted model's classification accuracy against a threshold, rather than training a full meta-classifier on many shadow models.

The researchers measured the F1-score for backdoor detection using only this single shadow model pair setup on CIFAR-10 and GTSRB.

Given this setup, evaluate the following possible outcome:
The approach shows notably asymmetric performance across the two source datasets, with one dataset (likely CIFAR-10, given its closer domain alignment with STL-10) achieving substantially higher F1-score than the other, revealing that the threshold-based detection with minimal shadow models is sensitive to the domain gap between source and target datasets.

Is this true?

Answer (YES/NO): YES